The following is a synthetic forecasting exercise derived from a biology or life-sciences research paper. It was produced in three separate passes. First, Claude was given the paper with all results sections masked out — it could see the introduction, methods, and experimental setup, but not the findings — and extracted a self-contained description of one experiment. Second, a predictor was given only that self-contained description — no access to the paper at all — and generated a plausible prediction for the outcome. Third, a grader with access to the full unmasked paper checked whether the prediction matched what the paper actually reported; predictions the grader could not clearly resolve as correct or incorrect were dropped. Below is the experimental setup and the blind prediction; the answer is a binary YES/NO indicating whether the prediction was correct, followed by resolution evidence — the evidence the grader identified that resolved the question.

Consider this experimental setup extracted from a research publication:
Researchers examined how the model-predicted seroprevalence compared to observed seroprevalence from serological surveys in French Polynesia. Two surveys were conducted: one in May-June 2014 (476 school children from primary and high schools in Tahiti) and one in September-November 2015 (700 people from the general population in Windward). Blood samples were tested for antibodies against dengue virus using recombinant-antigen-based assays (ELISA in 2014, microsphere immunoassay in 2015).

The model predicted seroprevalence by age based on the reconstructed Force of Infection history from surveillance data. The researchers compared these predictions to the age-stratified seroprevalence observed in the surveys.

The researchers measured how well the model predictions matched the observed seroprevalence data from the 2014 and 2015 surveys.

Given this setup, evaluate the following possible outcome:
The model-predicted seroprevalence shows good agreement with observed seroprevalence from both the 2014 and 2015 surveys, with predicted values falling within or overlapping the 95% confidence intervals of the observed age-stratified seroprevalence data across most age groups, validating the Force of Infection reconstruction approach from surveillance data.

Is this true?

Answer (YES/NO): NO